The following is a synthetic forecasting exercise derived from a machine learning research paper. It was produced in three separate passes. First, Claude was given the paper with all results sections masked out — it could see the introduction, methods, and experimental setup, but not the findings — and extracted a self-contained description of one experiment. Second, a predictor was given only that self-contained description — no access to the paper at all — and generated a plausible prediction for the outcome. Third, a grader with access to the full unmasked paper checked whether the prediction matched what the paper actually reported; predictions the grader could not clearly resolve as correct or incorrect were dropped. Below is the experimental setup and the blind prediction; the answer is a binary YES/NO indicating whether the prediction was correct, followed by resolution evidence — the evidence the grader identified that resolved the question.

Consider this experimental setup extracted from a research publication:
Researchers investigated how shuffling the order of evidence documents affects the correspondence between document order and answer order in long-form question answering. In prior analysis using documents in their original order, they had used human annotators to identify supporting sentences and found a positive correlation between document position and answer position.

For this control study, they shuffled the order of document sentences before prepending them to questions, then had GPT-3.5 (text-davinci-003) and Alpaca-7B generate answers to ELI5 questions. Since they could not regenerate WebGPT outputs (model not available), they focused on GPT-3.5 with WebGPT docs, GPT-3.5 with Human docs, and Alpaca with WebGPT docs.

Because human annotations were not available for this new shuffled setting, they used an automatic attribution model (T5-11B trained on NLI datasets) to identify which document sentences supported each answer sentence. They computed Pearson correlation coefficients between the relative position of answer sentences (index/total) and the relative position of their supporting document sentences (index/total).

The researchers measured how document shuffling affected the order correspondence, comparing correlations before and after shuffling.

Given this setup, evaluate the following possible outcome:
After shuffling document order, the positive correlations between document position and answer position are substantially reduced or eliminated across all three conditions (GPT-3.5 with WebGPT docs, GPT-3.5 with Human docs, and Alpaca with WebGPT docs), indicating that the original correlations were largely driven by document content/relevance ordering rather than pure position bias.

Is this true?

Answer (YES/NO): NO